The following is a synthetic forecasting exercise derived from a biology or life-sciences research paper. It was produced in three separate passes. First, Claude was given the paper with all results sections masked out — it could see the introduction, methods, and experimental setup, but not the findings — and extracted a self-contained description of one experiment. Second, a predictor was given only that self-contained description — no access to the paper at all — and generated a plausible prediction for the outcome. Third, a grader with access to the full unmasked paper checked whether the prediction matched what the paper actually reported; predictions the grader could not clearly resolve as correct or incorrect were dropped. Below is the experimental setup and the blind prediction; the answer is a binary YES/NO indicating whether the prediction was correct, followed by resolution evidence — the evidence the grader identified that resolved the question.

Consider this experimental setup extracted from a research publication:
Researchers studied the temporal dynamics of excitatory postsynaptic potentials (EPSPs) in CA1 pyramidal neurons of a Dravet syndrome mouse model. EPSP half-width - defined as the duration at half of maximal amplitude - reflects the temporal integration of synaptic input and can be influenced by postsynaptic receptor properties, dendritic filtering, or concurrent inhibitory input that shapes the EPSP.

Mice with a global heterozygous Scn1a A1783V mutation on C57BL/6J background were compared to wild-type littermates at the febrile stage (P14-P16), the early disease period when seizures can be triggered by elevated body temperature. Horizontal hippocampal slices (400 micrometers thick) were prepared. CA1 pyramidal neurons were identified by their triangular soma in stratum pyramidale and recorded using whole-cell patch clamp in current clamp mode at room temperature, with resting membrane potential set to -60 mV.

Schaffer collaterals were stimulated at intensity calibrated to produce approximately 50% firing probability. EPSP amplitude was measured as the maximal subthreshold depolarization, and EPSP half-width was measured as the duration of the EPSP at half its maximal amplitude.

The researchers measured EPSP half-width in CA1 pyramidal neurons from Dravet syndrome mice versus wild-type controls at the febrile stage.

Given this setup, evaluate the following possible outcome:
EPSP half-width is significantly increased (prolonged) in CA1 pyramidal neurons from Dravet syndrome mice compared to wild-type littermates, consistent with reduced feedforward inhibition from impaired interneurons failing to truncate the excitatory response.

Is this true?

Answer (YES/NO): NO